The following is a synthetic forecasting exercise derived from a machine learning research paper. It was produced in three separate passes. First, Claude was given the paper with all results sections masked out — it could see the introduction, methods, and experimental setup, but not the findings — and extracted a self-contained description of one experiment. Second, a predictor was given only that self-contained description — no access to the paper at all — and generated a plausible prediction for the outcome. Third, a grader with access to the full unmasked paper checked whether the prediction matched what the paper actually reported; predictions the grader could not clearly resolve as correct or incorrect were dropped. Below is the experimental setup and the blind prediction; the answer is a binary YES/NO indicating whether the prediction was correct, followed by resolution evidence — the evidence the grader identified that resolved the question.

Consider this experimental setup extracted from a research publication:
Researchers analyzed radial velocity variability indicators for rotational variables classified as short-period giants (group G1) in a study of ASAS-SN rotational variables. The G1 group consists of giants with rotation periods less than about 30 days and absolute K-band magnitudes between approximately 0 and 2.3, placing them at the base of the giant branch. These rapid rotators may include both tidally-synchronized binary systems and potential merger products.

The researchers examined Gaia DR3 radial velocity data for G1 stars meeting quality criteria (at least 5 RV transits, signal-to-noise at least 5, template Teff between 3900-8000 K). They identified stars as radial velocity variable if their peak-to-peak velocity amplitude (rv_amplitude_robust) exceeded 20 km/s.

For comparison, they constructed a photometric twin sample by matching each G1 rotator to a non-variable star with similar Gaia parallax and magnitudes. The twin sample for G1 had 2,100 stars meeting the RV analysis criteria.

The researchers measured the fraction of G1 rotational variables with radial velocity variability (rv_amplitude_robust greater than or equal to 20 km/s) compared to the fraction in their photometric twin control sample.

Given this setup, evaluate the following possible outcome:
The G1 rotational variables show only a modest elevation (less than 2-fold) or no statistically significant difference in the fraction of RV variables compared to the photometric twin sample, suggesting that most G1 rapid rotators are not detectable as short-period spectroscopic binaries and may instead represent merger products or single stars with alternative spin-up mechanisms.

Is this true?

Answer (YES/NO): NO